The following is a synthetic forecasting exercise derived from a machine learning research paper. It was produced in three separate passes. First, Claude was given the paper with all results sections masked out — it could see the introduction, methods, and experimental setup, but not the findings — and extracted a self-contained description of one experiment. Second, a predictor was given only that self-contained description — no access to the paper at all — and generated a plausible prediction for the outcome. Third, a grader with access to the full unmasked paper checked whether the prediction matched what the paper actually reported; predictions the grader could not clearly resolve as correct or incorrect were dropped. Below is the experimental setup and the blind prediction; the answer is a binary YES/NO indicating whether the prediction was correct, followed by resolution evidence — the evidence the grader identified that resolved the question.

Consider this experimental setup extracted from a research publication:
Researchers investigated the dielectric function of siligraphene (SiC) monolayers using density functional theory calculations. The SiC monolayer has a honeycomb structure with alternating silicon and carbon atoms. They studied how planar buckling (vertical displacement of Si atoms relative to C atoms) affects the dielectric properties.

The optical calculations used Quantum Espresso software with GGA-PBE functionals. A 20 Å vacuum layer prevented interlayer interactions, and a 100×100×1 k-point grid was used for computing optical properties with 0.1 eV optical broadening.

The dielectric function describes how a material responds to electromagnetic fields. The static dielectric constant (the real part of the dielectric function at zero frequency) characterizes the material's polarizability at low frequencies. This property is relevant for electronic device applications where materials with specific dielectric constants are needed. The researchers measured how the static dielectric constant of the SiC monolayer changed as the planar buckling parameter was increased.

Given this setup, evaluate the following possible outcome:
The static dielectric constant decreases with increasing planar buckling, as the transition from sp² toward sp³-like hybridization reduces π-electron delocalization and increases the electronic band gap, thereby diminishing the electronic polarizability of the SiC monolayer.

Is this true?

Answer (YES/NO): NO